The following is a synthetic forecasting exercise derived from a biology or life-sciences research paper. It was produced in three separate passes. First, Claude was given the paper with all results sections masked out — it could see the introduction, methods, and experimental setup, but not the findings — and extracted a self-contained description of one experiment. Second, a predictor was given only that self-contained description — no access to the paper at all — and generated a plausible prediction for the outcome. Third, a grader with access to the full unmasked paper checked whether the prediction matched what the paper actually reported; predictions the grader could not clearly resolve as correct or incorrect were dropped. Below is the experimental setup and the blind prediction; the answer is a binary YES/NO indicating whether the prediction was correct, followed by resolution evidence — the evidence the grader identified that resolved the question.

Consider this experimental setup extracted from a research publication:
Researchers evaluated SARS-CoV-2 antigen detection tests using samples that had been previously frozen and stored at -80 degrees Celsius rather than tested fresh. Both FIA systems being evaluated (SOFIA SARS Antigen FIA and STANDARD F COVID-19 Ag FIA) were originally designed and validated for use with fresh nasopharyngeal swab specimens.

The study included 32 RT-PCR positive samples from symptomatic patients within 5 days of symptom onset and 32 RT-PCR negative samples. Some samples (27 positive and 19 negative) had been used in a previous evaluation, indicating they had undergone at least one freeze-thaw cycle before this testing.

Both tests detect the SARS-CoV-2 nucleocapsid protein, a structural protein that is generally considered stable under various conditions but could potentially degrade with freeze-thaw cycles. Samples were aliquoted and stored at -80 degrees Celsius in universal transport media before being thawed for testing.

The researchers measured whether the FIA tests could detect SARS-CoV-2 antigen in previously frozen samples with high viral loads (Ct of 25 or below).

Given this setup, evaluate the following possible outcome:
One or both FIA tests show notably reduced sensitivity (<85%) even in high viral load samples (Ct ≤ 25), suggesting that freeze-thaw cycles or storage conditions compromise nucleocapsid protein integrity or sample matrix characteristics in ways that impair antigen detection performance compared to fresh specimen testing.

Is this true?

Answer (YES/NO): NO